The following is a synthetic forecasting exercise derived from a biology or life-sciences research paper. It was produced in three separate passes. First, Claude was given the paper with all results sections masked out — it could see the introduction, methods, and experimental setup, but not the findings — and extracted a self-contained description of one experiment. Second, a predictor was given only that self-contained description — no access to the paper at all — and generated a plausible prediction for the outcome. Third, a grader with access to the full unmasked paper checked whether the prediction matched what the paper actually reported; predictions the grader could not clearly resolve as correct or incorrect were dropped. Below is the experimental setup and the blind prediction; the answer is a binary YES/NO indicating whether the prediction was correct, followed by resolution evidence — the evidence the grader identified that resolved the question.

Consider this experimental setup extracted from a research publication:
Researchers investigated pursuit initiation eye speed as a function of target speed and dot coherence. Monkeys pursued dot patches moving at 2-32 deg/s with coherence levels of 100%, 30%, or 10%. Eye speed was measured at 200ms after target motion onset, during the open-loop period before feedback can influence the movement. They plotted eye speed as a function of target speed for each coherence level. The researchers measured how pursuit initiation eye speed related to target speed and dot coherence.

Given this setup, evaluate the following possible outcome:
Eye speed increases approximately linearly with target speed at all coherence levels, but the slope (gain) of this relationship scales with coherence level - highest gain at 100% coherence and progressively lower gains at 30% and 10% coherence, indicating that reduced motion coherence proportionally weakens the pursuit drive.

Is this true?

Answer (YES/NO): NO